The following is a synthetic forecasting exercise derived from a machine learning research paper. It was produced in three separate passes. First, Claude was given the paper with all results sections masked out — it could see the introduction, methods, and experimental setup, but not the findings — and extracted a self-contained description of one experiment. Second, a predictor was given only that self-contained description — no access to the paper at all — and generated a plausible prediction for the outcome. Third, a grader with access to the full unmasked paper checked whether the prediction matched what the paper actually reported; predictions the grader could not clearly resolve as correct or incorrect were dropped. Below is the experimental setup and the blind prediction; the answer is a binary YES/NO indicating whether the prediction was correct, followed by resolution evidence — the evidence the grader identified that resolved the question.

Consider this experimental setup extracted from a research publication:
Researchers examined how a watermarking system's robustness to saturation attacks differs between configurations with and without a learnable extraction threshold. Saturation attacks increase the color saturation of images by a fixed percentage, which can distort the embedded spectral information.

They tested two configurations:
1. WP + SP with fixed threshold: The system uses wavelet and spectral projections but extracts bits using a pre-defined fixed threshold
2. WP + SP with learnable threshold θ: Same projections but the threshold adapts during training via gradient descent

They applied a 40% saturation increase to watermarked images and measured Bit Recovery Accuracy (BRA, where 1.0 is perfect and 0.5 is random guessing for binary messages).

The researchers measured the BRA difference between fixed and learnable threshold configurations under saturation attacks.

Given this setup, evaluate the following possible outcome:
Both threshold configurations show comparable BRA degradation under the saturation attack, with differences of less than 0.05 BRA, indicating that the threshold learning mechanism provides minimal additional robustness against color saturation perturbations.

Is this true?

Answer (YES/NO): NO